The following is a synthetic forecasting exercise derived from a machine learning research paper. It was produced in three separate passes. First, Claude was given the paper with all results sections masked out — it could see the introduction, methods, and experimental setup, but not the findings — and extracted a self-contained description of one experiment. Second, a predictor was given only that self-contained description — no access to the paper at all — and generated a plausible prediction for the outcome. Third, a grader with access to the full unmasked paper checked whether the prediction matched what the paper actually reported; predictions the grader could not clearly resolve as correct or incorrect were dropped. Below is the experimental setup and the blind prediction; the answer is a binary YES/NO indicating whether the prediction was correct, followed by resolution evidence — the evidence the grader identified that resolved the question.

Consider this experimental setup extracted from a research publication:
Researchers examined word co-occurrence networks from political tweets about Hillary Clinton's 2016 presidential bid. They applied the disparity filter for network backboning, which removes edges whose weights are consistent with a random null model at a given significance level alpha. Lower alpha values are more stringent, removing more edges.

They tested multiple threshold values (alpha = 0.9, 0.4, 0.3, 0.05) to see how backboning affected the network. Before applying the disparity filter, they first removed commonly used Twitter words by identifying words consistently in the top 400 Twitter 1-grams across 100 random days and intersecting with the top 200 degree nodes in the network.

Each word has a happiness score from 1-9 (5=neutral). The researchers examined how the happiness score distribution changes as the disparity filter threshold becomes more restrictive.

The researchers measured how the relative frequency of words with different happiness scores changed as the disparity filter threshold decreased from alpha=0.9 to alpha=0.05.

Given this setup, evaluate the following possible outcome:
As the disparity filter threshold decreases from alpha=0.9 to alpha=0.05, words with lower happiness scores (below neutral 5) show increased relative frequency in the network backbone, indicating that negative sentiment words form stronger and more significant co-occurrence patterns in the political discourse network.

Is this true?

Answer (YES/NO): NO